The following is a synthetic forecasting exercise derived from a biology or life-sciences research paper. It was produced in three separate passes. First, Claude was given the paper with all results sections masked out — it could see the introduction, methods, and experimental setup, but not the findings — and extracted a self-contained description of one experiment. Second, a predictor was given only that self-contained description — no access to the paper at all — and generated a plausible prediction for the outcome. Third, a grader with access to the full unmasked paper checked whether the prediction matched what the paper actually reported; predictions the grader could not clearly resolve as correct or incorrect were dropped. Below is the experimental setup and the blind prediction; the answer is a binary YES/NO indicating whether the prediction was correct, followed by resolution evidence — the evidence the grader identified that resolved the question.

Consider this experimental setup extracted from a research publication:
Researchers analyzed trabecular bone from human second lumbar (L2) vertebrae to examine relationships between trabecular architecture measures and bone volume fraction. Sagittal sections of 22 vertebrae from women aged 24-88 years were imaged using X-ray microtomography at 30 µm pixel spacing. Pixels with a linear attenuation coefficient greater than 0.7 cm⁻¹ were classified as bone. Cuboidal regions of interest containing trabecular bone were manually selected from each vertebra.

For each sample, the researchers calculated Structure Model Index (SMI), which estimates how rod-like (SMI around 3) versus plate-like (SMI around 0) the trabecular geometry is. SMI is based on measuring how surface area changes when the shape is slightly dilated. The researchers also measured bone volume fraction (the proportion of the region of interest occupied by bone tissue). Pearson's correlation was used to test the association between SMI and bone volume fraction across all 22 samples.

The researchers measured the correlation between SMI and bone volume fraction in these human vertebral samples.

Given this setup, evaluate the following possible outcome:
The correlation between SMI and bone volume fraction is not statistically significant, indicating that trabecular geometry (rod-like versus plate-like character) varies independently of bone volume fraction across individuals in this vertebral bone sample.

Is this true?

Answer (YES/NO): NO